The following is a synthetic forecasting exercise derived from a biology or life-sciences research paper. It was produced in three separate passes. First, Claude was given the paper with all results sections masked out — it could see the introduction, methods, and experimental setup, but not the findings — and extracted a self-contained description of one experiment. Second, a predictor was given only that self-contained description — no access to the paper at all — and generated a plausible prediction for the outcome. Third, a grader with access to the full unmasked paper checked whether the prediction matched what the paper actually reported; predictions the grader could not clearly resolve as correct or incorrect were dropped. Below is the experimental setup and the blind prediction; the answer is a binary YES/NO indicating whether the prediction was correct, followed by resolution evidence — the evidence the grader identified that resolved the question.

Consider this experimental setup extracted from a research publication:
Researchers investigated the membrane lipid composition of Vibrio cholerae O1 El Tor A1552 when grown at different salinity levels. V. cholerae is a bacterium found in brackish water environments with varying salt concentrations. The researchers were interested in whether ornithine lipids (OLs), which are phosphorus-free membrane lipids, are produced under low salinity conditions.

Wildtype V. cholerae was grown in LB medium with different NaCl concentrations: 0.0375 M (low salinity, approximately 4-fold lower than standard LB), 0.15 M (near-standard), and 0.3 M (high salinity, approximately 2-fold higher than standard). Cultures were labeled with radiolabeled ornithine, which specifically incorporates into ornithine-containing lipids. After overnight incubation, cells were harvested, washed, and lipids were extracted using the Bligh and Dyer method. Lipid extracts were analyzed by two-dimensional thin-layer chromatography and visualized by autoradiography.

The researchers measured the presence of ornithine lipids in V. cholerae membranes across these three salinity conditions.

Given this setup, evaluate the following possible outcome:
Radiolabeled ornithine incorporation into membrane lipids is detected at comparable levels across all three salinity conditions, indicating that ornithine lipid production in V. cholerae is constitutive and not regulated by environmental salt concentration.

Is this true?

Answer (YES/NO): NO